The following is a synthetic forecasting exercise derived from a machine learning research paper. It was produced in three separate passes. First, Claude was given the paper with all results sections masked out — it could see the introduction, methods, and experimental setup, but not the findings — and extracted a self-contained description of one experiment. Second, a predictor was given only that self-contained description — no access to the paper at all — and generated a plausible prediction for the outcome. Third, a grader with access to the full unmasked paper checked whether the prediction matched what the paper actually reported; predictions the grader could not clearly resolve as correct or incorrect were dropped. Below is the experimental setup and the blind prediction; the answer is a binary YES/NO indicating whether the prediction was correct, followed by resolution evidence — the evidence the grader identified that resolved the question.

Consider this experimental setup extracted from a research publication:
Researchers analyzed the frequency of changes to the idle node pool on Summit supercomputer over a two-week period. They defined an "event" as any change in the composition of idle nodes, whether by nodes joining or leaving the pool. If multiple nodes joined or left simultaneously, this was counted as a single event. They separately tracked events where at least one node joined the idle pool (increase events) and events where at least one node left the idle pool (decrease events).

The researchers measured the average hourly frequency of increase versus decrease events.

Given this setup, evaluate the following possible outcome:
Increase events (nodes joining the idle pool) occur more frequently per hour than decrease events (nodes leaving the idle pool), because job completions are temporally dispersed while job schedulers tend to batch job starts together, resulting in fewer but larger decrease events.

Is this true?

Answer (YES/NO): NO